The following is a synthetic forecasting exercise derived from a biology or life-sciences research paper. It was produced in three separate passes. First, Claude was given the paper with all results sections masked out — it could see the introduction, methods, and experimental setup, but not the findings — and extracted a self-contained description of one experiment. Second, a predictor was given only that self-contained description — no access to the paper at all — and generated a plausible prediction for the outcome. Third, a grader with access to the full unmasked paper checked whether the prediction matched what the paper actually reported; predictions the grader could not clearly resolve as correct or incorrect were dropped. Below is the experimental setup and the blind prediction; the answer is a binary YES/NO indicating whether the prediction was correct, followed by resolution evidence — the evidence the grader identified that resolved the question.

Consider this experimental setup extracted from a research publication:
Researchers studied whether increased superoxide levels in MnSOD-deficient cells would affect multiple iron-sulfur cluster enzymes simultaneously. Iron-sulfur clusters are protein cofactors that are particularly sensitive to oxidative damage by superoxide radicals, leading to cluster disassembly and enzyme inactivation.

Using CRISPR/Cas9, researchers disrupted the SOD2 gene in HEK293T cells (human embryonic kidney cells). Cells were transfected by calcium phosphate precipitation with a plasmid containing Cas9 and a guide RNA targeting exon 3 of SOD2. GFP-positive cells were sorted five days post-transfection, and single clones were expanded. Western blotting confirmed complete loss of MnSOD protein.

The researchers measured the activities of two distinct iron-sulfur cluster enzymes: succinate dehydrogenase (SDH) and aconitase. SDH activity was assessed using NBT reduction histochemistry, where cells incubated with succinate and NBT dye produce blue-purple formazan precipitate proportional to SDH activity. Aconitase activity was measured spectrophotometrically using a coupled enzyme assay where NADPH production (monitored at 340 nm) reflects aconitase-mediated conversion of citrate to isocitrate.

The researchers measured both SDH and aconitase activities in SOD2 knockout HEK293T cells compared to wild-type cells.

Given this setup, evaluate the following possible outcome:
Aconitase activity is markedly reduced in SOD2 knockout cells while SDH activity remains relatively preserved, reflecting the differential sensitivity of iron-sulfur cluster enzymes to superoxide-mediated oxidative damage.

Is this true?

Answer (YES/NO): NO